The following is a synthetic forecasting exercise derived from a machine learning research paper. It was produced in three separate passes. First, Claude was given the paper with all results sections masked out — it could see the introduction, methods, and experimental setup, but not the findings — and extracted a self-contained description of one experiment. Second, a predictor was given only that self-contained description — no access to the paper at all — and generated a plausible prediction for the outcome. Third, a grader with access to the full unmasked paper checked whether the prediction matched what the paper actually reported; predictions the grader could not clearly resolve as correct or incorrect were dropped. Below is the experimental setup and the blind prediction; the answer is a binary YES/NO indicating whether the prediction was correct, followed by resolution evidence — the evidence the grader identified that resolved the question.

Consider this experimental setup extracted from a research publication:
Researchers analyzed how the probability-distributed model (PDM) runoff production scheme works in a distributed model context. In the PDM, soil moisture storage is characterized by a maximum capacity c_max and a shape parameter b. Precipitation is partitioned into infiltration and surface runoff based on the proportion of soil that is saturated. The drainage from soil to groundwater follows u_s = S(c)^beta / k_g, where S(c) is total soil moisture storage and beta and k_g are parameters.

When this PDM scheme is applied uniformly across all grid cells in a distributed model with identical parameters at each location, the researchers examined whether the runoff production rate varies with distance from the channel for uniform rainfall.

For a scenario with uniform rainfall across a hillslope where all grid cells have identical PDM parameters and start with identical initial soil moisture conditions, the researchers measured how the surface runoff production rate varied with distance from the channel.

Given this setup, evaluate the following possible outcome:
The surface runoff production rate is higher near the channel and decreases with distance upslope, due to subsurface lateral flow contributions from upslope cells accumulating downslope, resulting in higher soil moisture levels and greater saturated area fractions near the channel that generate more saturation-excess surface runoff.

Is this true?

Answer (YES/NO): NO